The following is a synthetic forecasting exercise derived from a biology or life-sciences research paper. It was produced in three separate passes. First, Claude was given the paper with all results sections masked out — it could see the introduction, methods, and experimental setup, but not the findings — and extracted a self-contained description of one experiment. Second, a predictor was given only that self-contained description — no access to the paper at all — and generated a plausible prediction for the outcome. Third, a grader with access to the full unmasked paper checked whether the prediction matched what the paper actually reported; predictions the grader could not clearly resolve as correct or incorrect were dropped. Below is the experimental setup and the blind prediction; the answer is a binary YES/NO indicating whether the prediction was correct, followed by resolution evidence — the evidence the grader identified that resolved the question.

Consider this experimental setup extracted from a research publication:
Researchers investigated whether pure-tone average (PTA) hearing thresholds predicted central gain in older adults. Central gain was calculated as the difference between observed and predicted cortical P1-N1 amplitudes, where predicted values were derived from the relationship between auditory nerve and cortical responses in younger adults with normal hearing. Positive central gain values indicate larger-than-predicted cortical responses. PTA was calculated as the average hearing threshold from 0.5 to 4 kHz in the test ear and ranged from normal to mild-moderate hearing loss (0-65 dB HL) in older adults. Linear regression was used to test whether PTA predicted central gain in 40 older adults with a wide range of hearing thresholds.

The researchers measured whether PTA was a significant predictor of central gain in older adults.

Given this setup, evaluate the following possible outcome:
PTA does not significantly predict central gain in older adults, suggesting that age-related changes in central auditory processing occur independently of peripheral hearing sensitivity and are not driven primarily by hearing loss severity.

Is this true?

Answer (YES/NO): YES